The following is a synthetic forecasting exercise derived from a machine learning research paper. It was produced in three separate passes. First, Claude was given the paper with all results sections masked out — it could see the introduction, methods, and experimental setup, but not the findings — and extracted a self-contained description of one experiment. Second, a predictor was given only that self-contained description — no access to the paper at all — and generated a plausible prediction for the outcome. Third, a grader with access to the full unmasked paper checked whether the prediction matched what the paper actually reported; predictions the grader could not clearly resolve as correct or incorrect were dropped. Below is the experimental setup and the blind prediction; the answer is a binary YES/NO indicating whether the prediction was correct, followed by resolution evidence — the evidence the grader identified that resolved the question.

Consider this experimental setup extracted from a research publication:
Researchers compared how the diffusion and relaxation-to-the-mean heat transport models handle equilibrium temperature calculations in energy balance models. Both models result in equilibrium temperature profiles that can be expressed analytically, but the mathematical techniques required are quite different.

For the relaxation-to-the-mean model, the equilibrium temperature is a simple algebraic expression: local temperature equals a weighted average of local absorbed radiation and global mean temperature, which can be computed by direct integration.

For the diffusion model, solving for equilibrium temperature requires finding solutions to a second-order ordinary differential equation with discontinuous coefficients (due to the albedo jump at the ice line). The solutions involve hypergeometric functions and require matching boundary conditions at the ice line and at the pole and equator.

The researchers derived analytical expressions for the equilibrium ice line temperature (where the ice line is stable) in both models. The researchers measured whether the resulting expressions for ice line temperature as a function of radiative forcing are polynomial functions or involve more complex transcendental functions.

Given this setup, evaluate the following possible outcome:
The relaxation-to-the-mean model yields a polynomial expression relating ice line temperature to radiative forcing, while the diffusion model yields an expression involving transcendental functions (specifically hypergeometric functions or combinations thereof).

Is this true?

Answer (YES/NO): NO